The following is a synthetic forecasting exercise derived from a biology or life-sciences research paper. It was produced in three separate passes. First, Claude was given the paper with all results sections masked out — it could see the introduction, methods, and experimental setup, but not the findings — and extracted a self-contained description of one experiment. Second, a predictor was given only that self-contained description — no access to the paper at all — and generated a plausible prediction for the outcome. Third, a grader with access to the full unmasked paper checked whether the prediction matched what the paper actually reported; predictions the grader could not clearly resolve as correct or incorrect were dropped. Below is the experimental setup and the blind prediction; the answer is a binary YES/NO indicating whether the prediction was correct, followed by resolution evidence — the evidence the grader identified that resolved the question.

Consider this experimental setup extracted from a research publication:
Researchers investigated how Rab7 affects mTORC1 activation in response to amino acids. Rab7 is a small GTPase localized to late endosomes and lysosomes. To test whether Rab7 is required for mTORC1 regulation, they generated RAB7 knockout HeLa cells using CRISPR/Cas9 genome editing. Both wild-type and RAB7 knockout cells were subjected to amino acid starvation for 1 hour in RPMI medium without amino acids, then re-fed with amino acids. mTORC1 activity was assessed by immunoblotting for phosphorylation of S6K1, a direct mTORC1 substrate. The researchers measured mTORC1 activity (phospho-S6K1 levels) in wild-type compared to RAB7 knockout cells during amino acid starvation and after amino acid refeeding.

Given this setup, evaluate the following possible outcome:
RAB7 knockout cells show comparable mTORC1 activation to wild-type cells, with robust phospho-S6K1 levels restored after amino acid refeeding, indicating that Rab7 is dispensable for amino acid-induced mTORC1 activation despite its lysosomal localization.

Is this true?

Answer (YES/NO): NO